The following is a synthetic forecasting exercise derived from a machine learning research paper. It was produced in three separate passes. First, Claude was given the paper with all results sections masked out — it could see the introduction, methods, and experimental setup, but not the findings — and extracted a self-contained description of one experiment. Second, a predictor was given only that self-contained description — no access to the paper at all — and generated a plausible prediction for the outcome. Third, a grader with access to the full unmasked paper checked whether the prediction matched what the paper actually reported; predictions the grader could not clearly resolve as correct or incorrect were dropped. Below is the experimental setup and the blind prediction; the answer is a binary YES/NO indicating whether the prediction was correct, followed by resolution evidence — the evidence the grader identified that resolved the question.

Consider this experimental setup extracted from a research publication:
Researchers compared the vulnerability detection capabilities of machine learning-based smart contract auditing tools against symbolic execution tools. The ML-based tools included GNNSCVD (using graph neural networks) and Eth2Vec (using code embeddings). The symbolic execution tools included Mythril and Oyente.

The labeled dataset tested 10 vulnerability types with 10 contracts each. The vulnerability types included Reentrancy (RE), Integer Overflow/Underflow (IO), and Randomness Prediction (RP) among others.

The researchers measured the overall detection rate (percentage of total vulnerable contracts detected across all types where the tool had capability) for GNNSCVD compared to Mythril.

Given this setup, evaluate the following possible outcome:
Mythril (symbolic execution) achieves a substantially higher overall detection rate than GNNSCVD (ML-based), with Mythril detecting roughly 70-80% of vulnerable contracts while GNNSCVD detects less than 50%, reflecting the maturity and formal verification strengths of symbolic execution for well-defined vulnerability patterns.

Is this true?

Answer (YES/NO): NO